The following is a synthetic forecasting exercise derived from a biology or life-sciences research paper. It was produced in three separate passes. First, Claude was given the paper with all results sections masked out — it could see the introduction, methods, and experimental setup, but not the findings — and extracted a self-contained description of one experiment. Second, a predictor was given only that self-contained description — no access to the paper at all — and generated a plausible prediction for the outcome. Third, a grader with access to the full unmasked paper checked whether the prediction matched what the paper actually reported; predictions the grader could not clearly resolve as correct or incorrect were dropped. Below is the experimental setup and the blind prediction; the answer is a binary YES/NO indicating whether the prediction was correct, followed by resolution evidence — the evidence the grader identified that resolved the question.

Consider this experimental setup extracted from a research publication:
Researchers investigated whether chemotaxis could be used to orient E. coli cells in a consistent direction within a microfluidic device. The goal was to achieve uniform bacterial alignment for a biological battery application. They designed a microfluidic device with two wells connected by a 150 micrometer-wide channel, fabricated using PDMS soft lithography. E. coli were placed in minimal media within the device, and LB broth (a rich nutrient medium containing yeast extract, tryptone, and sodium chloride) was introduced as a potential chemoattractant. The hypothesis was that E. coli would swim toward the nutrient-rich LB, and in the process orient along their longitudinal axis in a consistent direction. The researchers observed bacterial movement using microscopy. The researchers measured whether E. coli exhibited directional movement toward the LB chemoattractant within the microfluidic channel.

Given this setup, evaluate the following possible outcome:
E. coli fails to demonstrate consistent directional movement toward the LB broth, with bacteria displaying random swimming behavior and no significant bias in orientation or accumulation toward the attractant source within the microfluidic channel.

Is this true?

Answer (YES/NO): YES